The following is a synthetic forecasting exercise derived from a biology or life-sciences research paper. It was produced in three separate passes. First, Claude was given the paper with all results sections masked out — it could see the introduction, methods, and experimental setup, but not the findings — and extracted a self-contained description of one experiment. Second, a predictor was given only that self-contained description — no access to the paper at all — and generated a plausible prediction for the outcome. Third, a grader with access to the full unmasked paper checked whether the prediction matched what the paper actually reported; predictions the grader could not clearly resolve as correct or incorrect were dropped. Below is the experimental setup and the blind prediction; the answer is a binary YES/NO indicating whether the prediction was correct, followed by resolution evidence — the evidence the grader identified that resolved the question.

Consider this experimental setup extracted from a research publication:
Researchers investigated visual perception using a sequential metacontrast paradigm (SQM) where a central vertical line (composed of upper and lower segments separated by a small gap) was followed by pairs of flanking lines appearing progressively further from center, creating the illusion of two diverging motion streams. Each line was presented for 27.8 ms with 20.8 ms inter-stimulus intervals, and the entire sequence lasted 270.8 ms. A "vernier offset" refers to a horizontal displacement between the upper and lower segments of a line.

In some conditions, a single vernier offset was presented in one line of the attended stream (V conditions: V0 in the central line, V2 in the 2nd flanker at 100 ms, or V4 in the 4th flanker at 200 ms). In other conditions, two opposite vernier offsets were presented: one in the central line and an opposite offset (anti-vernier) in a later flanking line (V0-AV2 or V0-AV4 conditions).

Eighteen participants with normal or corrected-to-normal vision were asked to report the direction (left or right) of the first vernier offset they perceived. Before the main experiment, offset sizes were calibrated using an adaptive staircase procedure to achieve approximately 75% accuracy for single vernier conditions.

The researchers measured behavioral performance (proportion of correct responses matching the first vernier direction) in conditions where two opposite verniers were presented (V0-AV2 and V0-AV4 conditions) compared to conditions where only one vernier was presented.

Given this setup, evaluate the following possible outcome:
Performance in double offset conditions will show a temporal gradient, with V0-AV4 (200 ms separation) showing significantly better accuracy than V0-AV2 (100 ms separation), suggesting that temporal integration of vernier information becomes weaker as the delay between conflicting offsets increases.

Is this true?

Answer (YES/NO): NO